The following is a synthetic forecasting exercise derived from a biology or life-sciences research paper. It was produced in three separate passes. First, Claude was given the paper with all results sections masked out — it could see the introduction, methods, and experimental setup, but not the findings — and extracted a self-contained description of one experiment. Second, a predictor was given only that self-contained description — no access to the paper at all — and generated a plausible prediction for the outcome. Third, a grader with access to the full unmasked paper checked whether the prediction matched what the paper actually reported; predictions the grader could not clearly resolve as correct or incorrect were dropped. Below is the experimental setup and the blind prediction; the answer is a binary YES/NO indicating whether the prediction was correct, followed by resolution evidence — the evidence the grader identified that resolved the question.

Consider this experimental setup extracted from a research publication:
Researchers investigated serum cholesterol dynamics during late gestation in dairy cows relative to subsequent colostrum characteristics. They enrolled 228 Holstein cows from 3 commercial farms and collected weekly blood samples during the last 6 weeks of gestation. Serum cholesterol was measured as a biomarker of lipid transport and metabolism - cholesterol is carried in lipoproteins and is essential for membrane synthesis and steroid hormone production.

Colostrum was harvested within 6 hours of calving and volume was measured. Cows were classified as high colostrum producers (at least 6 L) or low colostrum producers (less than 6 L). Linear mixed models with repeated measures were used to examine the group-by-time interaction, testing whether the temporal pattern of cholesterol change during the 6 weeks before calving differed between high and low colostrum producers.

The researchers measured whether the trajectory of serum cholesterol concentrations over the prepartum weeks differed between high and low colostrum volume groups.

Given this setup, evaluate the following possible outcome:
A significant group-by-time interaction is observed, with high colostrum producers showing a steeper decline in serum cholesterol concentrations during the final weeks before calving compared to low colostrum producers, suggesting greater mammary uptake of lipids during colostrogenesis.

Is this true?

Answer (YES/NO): NO